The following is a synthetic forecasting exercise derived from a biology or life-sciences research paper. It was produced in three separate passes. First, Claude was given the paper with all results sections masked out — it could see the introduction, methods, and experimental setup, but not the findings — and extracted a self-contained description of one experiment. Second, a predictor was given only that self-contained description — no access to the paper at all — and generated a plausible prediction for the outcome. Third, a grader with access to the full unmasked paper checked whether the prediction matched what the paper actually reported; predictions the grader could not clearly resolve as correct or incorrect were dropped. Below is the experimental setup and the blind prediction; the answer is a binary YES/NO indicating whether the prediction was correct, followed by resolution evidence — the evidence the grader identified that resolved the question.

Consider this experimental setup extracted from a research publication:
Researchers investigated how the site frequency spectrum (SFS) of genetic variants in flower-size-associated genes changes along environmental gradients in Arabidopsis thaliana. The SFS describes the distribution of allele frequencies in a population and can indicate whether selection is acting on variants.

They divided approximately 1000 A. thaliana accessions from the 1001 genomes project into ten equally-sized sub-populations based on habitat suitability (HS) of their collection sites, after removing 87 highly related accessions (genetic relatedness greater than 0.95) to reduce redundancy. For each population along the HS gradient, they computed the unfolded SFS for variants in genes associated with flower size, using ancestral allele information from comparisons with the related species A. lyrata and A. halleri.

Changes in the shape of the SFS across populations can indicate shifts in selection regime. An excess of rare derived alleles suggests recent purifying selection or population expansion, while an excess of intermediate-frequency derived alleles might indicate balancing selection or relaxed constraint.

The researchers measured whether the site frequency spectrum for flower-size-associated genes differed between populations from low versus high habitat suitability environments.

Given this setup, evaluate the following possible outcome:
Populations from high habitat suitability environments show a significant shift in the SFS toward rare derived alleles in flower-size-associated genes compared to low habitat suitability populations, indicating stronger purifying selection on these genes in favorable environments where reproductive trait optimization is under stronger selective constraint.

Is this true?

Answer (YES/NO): NO